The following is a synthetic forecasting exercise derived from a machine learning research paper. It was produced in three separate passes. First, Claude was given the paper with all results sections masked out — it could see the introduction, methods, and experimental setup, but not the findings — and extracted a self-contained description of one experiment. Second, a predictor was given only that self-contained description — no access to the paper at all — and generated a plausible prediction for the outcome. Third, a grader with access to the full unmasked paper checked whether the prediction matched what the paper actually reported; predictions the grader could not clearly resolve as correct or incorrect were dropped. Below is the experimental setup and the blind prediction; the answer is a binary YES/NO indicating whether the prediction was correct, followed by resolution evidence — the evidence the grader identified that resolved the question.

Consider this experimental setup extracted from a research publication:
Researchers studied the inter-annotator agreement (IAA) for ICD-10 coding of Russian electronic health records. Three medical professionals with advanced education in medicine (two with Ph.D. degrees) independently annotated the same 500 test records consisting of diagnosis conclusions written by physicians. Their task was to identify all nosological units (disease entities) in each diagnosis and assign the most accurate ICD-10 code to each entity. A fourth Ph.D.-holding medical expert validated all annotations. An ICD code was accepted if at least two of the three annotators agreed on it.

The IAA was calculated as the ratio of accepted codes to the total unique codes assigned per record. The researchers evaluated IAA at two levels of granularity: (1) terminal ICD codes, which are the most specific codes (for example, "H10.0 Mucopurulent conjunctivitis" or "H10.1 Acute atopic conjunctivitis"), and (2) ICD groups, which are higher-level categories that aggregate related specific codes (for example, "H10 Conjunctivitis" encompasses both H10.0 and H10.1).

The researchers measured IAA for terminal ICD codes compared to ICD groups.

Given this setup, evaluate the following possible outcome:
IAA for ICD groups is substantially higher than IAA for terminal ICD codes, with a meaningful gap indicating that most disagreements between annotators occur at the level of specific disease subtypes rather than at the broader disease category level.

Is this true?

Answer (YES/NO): YES